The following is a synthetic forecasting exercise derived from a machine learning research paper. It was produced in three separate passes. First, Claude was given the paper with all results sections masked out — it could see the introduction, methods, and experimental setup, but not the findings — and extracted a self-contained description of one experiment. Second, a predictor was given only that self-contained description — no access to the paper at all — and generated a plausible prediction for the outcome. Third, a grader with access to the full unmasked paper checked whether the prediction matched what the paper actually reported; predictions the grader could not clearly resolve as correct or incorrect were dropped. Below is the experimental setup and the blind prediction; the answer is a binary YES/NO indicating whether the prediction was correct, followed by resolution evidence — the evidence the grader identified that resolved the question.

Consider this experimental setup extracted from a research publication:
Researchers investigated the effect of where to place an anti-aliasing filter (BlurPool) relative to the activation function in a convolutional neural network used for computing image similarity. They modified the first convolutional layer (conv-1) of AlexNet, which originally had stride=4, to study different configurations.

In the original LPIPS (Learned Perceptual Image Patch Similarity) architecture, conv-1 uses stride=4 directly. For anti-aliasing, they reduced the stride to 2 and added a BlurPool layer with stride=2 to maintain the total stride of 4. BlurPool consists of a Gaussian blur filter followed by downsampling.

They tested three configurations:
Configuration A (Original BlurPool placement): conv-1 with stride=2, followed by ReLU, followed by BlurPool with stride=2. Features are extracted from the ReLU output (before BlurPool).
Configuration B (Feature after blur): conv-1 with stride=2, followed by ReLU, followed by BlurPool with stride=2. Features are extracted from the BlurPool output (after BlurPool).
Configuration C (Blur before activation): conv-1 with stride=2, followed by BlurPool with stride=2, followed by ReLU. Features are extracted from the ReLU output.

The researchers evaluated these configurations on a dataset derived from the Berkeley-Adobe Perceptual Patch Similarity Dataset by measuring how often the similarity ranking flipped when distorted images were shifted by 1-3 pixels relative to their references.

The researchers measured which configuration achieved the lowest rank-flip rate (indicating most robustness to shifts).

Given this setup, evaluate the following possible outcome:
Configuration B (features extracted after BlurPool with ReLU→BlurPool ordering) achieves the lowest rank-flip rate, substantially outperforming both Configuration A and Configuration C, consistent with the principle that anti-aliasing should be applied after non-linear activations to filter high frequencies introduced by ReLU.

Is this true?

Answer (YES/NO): NO